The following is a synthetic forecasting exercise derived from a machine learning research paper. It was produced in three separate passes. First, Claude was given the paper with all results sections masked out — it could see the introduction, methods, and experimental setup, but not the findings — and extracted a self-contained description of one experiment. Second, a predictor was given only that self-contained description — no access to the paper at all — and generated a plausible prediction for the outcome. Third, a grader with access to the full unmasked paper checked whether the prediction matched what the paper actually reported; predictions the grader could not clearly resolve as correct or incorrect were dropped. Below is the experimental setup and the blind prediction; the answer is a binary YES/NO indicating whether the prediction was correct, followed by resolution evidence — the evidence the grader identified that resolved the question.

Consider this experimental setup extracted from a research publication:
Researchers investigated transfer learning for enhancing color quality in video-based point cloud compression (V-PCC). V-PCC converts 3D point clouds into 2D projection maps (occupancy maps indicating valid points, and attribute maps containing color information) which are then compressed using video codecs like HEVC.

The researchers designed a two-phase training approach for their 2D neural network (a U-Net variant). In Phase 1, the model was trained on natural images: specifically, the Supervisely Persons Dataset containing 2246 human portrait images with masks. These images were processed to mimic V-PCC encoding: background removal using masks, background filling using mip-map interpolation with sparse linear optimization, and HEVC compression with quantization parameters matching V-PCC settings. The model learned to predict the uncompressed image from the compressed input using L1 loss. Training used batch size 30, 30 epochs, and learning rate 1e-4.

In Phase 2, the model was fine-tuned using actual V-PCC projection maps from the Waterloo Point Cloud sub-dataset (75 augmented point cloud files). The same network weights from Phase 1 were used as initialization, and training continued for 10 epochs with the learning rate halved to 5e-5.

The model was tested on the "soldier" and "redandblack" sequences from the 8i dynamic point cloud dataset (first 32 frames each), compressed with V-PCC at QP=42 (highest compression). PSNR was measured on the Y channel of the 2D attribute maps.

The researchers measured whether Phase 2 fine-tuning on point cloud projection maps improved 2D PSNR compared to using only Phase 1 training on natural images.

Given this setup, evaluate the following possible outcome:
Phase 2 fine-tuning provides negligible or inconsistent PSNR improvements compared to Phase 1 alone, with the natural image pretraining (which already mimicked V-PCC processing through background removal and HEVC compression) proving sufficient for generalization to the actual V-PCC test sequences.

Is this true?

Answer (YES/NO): NO